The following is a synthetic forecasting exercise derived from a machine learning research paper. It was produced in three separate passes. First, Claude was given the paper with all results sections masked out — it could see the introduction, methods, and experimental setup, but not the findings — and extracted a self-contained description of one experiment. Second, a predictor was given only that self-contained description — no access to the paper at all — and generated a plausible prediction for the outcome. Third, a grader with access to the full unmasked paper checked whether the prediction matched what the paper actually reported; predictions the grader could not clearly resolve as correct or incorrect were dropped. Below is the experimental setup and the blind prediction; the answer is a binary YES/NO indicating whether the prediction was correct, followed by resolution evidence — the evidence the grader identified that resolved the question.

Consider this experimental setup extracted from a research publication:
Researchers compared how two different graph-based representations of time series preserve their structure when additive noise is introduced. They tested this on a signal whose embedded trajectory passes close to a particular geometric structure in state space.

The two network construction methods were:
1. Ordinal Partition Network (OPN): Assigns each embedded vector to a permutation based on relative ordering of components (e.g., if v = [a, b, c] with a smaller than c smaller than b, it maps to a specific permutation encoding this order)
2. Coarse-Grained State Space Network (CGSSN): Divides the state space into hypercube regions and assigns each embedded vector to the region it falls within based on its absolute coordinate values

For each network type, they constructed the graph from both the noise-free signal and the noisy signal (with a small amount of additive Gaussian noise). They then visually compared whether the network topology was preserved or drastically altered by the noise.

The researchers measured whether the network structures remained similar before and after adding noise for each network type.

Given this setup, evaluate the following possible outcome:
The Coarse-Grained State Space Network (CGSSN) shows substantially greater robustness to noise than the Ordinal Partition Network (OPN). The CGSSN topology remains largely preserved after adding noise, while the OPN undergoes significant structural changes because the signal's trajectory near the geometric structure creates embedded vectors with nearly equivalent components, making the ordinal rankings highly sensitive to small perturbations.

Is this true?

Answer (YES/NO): YES